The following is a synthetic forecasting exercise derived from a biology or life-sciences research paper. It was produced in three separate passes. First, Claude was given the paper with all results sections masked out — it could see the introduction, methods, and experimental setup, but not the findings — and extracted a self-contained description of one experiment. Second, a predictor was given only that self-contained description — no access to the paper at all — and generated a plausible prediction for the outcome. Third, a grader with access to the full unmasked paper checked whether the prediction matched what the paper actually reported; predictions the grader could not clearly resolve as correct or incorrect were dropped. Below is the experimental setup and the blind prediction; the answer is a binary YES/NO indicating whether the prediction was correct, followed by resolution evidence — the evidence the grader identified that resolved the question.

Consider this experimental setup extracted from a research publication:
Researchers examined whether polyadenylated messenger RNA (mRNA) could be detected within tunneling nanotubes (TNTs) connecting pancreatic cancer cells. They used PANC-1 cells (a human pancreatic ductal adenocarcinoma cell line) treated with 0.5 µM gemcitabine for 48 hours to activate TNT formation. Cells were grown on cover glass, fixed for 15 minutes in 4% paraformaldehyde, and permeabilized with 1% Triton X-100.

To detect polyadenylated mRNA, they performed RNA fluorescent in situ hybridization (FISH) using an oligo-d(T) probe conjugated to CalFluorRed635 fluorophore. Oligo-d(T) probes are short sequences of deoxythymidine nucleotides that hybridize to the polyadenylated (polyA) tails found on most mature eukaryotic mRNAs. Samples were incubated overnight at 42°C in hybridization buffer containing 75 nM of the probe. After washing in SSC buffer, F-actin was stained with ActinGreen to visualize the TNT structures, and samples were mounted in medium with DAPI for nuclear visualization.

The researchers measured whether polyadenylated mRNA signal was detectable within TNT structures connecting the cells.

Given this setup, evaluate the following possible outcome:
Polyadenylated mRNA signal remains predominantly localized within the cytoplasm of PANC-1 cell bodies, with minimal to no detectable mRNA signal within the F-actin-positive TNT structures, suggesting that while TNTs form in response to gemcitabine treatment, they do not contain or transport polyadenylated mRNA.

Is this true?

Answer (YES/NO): NO